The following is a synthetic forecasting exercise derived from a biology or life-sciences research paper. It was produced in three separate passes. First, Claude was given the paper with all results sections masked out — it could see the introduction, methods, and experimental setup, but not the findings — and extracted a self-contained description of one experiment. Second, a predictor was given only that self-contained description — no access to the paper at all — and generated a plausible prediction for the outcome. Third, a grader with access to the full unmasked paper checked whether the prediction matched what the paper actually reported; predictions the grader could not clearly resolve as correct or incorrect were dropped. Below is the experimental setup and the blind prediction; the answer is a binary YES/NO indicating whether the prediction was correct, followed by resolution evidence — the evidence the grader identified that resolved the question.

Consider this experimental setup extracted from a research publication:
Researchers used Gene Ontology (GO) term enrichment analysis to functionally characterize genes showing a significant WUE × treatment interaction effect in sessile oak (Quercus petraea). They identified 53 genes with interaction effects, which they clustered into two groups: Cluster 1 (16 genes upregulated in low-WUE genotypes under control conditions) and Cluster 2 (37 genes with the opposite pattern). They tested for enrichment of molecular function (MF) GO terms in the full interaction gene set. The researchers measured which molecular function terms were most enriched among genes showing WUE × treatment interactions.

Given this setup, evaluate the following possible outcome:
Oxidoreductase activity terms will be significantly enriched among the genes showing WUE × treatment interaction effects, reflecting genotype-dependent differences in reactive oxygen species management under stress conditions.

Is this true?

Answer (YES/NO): NO